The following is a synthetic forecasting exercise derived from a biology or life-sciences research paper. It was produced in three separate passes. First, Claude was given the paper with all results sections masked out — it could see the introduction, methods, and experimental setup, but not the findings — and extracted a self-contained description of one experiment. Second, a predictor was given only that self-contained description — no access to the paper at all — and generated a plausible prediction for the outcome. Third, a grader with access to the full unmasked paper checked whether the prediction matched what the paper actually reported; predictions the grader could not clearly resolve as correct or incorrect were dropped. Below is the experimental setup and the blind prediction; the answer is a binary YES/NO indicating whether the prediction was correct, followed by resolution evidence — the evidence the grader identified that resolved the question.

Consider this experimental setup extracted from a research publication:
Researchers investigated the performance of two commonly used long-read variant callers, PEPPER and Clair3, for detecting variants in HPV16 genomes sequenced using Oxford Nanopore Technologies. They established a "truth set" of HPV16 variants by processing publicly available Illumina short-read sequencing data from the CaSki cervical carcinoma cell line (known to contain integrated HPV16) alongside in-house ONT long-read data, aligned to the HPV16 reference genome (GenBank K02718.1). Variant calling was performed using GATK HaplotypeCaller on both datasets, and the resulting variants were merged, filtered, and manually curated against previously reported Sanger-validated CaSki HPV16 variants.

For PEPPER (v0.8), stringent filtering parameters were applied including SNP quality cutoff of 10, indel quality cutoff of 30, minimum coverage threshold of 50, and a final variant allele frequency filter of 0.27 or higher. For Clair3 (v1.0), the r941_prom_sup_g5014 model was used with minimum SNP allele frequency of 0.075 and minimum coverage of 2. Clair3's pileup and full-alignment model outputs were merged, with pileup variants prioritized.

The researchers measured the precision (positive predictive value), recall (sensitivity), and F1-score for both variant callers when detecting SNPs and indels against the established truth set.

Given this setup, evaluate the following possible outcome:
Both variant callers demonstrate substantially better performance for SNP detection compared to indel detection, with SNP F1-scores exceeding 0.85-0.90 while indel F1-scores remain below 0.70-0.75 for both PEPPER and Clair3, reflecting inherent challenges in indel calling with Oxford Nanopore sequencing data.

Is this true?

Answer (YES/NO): YES